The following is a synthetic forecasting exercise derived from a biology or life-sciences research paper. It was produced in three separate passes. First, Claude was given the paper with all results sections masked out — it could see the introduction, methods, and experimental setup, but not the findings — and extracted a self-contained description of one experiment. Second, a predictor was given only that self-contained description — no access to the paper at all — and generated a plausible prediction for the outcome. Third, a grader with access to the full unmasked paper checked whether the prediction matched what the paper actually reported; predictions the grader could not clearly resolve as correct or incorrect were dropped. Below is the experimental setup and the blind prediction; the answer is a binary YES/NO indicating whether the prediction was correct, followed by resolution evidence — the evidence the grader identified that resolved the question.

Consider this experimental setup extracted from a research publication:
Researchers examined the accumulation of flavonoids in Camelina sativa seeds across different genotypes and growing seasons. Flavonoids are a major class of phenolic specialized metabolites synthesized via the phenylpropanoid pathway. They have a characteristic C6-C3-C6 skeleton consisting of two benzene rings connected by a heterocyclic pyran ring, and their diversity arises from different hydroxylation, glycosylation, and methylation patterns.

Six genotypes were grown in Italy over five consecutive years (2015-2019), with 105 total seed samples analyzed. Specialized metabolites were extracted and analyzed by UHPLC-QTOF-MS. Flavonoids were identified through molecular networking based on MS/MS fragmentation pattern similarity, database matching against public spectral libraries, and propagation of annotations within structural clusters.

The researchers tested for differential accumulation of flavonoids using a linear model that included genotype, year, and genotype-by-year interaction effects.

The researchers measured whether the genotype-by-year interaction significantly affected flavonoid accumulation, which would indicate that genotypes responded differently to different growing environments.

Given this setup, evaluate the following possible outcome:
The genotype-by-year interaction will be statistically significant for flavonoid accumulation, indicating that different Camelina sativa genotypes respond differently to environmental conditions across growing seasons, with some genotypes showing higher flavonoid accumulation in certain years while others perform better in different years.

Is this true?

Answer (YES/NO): YES